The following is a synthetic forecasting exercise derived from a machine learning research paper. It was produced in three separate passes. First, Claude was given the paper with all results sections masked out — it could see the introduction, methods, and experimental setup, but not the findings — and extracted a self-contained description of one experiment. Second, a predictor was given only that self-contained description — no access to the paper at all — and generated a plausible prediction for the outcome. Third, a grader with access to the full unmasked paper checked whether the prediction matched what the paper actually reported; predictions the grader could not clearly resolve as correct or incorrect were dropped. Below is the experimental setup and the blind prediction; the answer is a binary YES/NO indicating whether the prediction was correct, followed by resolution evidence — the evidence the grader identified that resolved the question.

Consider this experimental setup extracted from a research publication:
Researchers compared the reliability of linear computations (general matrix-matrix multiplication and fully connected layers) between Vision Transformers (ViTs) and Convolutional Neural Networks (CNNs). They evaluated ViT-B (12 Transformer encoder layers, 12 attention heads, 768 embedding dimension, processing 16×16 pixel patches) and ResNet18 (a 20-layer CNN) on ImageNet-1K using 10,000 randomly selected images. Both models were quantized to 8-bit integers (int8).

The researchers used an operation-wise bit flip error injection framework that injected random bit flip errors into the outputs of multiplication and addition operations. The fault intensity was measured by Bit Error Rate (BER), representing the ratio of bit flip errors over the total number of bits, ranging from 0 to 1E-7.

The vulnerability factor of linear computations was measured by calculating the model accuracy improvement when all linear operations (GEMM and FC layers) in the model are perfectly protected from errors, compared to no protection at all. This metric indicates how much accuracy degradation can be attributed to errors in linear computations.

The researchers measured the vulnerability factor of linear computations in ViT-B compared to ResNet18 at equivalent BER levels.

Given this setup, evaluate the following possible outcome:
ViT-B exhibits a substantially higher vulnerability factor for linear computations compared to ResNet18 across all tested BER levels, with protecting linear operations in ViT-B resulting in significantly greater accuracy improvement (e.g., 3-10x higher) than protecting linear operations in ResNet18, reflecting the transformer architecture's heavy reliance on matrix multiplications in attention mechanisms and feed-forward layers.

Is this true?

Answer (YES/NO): NO